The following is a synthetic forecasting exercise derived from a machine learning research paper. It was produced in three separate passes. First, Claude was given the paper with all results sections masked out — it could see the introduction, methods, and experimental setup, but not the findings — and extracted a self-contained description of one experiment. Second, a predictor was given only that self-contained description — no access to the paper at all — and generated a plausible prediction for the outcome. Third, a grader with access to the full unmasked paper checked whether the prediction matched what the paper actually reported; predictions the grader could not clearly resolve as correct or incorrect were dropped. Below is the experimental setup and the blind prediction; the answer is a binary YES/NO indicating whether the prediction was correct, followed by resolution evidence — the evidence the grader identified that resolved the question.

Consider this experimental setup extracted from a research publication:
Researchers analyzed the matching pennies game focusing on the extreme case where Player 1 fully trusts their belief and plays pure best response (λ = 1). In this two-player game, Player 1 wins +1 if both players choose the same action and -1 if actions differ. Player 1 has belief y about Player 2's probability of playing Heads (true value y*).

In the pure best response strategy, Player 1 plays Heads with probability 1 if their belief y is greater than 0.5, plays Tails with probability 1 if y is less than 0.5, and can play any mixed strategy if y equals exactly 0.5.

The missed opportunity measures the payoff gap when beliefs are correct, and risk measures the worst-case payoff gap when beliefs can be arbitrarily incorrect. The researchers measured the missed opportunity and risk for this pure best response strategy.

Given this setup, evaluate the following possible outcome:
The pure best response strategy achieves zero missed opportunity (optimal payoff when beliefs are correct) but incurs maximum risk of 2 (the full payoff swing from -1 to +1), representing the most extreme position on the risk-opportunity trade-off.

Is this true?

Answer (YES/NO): YES